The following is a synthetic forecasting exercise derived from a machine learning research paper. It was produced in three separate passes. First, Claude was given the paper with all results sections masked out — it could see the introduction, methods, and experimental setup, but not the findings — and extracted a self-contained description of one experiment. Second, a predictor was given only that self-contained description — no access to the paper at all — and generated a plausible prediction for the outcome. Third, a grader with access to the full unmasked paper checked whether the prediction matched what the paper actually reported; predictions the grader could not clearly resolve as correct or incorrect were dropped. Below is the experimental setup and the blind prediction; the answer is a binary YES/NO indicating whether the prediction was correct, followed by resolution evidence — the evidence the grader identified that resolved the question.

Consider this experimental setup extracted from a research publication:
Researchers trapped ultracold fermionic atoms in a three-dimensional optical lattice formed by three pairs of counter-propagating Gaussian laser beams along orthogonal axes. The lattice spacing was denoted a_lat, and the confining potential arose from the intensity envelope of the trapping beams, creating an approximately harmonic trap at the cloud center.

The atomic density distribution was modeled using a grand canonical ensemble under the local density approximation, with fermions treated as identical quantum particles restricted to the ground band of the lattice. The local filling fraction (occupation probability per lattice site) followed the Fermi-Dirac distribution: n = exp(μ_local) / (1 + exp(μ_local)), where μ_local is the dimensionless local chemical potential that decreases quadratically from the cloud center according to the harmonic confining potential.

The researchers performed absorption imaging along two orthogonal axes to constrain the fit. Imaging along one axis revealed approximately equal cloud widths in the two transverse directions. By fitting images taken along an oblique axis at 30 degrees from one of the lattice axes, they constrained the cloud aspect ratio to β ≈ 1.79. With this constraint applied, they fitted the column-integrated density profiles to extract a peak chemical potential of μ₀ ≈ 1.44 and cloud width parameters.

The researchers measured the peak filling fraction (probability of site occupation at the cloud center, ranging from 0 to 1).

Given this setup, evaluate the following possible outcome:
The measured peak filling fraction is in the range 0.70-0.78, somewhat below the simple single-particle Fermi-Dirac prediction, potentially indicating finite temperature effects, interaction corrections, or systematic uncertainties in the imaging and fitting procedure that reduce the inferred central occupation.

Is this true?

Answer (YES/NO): NO